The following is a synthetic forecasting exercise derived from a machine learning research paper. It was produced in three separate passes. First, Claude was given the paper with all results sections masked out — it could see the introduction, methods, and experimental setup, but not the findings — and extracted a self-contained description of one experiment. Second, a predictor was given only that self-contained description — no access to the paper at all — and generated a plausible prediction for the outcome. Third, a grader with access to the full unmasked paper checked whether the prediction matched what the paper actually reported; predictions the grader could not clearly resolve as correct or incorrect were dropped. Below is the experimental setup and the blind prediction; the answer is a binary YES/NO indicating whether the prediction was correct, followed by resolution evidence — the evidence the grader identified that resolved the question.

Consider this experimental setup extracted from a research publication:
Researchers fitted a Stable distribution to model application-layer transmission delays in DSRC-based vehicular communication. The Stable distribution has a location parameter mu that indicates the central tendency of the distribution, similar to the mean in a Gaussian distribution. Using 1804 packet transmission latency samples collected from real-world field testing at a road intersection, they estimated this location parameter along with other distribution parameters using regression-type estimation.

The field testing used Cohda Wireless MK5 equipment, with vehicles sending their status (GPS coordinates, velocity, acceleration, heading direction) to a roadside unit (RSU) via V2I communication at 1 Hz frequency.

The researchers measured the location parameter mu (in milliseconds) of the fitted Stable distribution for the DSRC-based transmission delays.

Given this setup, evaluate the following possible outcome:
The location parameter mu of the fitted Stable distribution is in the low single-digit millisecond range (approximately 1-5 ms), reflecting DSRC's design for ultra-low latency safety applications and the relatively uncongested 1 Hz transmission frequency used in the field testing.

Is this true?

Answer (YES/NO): NO